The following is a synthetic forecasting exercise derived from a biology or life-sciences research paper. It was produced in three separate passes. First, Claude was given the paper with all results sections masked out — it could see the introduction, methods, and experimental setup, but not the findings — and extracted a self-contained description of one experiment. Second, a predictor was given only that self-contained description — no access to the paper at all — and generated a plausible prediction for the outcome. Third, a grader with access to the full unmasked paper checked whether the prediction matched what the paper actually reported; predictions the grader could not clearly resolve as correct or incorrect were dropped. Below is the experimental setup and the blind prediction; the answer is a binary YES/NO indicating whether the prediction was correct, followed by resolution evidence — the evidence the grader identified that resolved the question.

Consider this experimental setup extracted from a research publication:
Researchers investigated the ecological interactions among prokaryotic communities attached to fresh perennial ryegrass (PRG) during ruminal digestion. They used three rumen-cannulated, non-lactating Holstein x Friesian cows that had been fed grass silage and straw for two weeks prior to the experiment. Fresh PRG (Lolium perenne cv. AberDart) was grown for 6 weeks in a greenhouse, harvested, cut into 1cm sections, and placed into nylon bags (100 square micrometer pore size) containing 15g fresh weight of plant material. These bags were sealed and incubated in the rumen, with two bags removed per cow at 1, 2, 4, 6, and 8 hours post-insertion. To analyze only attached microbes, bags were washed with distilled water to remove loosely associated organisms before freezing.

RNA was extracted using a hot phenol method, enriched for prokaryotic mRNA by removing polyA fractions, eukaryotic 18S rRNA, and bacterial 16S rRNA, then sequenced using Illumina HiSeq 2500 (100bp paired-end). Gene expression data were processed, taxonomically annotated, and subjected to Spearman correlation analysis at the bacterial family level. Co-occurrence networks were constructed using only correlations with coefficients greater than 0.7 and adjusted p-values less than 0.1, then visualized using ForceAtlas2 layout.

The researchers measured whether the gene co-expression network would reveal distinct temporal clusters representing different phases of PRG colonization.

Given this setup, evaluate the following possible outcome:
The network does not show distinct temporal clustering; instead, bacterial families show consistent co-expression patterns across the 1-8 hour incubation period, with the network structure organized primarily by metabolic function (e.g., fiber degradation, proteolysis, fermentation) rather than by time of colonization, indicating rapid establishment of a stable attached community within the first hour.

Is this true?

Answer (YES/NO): NO